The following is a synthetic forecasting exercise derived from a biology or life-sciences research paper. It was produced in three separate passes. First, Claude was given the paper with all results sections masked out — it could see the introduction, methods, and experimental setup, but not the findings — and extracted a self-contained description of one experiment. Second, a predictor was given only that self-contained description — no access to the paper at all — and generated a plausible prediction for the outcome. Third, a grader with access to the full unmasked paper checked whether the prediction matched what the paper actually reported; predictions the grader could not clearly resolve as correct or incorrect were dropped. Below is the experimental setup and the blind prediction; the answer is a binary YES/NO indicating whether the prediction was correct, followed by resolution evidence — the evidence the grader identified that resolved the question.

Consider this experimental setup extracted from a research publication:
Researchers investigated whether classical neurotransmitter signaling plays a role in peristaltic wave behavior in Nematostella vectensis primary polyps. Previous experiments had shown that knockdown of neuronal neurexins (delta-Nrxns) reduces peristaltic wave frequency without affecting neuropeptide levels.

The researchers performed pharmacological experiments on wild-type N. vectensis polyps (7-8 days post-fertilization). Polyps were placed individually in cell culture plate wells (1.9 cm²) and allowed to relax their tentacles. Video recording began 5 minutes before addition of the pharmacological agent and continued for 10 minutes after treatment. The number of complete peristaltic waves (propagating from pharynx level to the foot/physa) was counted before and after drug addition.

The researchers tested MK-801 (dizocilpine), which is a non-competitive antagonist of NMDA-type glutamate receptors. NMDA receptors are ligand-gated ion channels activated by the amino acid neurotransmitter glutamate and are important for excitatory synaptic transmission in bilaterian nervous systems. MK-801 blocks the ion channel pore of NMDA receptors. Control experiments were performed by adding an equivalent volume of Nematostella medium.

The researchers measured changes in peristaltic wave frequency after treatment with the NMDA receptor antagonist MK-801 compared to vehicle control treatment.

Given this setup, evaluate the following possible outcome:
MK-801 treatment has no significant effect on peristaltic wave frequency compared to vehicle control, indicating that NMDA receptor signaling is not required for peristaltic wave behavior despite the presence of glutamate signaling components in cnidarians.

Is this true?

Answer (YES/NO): NO